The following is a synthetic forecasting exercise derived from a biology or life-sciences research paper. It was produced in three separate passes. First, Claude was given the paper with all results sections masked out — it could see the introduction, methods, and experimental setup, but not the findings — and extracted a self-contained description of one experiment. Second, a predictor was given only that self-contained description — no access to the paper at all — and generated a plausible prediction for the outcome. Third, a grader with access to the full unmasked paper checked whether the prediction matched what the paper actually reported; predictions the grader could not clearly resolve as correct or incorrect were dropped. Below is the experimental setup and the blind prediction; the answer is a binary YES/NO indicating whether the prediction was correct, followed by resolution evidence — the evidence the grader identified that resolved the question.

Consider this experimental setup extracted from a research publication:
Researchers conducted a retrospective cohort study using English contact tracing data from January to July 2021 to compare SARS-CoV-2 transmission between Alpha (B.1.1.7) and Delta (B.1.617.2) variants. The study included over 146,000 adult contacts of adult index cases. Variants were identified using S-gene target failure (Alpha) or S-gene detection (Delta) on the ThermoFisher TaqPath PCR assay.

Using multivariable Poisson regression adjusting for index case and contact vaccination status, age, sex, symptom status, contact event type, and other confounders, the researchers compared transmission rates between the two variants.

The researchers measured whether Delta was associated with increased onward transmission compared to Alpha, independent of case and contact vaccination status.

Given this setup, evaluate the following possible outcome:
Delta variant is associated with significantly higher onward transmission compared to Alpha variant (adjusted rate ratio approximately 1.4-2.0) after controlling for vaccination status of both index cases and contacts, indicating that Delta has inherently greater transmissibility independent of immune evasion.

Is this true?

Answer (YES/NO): NO